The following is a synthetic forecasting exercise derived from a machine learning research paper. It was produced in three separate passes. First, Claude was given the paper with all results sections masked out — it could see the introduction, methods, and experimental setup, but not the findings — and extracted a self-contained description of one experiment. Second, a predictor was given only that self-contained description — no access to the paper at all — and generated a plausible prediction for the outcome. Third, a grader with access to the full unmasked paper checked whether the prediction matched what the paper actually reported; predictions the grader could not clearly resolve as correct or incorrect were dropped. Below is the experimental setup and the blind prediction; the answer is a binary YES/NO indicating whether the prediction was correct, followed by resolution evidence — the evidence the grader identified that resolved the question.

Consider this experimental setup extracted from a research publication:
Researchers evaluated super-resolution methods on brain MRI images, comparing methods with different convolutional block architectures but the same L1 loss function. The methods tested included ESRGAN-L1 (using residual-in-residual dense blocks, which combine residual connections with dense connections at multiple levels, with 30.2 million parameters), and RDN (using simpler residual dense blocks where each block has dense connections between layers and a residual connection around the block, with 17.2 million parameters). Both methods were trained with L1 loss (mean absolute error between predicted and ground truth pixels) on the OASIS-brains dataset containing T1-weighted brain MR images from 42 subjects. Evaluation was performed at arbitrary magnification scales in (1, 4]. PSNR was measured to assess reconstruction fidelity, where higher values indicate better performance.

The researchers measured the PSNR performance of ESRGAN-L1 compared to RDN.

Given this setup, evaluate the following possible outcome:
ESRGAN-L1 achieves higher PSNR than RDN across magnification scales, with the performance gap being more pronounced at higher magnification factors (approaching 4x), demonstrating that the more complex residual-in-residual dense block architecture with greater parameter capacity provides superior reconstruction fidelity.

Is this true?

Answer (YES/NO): NO